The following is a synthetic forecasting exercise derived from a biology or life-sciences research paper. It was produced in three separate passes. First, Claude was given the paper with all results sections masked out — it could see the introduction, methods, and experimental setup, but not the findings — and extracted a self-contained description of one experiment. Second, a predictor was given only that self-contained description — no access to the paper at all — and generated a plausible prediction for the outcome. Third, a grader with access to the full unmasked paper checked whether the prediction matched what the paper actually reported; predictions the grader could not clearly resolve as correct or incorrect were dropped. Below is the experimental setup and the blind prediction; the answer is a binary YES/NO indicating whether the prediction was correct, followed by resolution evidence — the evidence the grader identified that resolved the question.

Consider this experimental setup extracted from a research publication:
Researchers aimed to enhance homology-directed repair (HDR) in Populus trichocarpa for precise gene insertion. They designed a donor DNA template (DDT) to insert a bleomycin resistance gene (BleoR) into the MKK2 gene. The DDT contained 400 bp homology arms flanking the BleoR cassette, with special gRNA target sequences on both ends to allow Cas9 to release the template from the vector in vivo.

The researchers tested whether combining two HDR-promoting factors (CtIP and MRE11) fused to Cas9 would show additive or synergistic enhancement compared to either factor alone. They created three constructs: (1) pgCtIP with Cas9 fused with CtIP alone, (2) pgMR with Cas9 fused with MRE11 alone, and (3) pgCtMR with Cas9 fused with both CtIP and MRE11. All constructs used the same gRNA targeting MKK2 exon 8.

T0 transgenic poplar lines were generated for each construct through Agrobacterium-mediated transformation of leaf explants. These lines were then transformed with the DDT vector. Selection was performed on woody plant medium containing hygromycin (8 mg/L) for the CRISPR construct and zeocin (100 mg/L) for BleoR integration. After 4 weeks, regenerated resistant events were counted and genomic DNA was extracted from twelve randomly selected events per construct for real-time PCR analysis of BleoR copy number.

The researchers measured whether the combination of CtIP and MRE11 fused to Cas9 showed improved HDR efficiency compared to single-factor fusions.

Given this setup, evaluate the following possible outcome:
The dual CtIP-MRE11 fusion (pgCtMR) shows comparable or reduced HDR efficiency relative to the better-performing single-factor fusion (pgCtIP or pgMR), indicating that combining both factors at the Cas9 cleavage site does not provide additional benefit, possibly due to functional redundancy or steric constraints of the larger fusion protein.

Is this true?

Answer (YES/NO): NO